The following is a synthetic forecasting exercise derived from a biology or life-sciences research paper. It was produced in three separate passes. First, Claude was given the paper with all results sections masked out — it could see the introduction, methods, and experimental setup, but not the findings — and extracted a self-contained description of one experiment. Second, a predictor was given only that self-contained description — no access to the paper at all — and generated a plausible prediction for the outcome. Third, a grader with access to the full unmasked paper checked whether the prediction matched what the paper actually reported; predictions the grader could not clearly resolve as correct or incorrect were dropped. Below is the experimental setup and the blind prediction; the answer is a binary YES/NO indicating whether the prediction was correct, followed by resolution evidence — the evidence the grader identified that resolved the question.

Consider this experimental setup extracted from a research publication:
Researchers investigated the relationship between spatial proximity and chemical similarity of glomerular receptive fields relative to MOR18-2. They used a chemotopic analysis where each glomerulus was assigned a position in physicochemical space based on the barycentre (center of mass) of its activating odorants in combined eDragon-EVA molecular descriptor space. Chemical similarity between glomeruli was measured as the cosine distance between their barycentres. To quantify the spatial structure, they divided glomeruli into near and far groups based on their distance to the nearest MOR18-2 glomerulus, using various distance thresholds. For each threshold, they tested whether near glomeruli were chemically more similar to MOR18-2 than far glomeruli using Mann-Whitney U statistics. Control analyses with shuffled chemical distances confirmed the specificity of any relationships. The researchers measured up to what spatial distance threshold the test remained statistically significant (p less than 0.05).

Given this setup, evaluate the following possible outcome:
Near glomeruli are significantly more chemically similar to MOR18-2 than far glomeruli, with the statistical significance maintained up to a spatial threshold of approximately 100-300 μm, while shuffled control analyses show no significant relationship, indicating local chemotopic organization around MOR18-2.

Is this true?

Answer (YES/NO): YES